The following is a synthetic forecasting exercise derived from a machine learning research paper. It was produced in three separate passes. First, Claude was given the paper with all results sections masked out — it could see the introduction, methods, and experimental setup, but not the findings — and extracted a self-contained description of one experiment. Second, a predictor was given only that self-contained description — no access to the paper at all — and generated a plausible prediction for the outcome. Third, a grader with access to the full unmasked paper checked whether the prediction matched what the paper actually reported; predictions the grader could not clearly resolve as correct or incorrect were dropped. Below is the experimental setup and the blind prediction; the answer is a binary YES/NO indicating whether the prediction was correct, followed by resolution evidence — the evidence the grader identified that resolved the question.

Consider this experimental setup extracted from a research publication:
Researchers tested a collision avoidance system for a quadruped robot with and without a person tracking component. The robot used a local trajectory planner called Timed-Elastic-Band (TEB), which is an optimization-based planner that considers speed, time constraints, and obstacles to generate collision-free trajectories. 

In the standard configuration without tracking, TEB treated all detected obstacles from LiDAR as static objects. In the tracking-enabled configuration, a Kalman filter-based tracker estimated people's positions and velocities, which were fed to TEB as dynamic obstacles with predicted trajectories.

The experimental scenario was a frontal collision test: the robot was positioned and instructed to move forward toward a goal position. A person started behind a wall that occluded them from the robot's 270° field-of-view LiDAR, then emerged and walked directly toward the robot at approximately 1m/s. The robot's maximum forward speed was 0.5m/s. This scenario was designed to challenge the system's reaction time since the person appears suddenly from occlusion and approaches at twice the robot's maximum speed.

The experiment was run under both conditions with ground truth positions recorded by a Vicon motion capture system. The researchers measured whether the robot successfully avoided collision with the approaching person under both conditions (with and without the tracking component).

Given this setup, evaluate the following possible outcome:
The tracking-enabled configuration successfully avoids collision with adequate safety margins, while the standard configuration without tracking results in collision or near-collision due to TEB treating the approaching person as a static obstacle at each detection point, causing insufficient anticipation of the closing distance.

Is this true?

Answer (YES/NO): YES